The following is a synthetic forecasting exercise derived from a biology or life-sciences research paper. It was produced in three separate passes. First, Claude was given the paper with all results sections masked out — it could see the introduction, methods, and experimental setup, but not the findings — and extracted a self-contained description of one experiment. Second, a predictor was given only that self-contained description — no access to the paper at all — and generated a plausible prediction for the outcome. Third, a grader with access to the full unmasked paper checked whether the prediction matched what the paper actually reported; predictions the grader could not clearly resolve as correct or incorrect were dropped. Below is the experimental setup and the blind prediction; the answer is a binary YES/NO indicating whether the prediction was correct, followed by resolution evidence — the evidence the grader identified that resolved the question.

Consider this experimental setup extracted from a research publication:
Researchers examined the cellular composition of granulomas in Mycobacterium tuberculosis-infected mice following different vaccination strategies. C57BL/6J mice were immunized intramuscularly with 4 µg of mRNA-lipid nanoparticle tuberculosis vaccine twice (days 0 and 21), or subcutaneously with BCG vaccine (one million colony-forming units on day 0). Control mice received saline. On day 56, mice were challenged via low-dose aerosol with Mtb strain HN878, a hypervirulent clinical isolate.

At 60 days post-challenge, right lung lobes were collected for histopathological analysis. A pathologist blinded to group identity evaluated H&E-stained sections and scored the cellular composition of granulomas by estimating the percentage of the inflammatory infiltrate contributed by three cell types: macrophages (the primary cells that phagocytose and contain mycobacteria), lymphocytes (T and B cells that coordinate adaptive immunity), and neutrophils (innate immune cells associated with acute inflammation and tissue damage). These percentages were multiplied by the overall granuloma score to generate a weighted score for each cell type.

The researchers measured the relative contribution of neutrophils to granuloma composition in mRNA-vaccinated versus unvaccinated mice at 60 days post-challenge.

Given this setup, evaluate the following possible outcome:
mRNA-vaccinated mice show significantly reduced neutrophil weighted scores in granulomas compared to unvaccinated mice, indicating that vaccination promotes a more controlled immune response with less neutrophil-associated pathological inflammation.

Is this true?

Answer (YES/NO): YES